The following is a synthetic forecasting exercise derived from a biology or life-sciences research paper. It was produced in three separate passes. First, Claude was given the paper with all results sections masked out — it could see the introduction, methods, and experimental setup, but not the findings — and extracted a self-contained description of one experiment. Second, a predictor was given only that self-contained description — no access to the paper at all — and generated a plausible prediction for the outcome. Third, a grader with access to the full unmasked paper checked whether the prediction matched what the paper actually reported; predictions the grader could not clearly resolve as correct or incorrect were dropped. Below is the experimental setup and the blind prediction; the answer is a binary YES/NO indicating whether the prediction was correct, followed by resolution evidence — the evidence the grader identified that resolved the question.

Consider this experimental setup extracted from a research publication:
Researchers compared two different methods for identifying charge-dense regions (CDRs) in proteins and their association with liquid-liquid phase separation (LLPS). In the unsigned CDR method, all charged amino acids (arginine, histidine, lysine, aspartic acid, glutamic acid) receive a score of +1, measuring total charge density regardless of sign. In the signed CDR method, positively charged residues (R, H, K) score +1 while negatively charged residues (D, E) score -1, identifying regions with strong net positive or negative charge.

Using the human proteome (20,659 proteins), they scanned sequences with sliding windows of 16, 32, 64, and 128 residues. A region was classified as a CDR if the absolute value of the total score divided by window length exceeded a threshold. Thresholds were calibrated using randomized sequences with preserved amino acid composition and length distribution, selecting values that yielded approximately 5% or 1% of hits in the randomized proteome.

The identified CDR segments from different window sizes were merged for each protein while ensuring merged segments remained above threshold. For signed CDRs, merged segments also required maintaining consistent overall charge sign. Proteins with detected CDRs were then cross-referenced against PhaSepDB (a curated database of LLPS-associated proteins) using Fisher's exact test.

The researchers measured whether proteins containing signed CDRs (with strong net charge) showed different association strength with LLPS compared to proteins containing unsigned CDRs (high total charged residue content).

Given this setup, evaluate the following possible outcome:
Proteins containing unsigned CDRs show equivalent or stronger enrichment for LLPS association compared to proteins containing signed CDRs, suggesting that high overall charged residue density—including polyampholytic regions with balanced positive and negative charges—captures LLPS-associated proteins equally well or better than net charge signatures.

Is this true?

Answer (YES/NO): NO